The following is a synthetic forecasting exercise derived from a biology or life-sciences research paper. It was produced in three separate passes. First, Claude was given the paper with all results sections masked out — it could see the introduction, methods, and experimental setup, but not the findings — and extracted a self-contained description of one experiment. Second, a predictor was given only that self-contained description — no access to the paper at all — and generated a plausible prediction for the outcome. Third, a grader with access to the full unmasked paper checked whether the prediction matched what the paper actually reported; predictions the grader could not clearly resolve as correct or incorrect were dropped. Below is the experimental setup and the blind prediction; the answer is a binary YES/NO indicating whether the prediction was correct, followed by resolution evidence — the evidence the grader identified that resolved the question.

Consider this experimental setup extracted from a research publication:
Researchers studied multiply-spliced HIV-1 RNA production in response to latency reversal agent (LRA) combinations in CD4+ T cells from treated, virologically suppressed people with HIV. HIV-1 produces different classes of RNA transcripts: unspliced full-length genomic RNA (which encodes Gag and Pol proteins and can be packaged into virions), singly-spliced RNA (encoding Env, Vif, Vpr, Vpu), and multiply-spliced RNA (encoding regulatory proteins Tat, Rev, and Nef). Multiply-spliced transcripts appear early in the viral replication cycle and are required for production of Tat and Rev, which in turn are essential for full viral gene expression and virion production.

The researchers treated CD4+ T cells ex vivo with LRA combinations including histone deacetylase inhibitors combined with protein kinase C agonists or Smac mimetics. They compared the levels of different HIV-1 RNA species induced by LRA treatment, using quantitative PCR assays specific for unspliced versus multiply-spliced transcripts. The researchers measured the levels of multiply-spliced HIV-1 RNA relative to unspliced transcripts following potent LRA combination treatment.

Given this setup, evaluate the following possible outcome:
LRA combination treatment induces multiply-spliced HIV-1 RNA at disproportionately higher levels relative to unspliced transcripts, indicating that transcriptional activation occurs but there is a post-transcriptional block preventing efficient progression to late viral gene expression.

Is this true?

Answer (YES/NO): NO